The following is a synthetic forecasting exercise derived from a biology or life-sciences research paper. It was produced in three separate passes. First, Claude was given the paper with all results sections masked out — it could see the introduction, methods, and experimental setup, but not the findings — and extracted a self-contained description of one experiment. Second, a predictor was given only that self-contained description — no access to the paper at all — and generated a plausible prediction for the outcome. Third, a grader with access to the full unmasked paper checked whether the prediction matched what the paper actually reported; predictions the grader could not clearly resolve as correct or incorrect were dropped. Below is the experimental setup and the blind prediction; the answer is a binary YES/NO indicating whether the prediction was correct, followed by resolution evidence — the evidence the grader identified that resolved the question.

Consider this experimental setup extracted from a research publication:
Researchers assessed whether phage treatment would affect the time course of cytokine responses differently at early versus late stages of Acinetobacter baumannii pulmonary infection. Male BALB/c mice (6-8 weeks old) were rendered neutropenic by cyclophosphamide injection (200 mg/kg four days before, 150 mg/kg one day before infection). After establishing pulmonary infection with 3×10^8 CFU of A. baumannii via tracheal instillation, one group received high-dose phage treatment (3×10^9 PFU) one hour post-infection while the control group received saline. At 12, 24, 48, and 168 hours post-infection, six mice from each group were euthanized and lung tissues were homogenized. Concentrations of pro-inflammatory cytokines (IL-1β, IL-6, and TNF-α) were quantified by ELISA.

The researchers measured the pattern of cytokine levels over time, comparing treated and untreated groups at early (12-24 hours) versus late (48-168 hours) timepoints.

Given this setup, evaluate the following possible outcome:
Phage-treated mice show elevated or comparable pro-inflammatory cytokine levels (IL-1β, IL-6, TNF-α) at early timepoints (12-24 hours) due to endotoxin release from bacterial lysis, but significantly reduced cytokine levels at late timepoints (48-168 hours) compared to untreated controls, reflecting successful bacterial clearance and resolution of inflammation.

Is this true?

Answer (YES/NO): NO